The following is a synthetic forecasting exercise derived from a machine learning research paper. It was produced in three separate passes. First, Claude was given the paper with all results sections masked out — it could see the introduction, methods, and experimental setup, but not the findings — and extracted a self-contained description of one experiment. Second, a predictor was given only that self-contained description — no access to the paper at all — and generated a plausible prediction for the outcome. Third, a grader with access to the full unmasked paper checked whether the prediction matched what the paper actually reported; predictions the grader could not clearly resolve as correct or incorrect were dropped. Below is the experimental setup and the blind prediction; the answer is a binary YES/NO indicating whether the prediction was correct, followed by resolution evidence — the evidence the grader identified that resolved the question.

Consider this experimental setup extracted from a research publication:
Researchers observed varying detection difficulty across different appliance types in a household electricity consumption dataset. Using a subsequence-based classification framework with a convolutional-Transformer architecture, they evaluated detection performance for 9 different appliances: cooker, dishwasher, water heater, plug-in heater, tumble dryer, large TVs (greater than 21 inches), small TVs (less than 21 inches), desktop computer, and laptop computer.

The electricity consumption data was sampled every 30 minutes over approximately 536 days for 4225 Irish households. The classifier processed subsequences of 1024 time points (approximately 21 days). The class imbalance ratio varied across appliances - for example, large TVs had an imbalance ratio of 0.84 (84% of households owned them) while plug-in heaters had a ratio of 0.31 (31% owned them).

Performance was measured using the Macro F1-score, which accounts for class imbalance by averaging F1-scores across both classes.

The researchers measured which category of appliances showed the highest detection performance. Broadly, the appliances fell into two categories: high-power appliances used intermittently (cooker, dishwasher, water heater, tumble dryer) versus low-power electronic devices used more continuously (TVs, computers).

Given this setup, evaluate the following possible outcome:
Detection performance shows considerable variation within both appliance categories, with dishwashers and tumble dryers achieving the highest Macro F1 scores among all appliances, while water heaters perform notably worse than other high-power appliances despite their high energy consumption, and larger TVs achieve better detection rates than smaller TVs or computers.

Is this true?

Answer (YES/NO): NO